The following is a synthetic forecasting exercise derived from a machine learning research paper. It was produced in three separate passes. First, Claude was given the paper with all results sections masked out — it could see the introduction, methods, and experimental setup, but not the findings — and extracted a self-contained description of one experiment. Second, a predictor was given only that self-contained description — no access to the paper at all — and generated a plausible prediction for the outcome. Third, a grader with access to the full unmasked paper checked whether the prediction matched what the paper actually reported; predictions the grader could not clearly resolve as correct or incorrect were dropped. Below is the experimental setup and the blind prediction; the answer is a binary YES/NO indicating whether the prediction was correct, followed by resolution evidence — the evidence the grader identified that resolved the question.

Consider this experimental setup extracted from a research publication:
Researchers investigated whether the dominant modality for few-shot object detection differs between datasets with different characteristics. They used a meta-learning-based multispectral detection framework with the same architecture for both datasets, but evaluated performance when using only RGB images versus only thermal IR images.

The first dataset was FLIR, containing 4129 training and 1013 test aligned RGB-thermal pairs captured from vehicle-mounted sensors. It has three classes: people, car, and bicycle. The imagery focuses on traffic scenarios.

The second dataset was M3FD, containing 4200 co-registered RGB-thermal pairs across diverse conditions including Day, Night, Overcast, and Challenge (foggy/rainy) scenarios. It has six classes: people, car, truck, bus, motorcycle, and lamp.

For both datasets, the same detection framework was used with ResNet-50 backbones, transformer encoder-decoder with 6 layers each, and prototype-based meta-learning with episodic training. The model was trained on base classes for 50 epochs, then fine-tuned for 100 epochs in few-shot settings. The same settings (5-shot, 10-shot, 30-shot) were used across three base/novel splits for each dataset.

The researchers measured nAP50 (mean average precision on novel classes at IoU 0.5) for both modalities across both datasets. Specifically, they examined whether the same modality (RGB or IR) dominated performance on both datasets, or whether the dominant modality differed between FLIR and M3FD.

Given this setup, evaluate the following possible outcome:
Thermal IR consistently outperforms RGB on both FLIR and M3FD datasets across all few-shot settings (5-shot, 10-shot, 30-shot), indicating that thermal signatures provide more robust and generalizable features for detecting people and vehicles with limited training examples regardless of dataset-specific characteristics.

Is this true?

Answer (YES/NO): NO